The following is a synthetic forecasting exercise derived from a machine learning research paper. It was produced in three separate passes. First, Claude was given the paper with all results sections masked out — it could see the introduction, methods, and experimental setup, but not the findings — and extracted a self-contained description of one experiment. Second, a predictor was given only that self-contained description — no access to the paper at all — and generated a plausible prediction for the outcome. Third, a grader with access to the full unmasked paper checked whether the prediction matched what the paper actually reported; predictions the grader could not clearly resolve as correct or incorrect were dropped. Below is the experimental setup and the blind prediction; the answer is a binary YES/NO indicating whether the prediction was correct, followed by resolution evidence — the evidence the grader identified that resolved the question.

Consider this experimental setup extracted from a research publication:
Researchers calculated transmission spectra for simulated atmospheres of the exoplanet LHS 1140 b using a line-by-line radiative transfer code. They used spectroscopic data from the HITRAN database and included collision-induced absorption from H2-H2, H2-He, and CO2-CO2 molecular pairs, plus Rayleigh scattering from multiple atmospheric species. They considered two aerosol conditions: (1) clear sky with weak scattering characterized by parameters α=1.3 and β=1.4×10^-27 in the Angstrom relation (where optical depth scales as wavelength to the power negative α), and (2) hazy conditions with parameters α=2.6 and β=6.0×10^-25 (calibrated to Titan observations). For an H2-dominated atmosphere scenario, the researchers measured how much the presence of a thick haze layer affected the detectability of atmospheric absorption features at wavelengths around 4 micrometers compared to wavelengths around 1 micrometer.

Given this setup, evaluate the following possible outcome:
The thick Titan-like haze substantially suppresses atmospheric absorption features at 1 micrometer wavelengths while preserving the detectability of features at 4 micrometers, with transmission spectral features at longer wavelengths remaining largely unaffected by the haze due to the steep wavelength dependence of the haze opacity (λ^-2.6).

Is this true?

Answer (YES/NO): YES